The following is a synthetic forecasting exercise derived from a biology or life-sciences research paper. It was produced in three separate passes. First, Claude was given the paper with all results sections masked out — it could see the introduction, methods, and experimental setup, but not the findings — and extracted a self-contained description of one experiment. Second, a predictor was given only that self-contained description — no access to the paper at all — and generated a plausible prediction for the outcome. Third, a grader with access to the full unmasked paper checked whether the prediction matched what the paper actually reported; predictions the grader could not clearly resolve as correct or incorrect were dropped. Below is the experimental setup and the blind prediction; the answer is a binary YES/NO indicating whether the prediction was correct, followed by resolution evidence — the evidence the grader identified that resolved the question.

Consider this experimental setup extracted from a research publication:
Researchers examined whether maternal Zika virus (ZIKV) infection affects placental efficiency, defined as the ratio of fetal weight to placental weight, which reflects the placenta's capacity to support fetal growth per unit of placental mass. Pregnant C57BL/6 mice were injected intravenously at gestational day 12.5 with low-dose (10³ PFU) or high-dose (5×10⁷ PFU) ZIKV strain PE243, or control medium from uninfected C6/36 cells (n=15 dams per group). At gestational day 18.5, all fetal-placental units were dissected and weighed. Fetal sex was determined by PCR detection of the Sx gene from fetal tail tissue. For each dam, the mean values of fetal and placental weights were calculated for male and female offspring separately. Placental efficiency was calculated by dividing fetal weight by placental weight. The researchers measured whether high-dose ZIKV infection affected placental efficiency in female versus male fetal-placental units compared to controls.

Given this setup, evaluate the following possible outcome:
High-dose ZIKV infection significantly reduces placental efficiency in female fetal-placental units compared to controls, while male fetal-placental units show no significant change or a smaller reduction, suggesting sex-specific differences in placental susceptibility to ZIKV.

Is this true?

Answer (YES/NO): NO